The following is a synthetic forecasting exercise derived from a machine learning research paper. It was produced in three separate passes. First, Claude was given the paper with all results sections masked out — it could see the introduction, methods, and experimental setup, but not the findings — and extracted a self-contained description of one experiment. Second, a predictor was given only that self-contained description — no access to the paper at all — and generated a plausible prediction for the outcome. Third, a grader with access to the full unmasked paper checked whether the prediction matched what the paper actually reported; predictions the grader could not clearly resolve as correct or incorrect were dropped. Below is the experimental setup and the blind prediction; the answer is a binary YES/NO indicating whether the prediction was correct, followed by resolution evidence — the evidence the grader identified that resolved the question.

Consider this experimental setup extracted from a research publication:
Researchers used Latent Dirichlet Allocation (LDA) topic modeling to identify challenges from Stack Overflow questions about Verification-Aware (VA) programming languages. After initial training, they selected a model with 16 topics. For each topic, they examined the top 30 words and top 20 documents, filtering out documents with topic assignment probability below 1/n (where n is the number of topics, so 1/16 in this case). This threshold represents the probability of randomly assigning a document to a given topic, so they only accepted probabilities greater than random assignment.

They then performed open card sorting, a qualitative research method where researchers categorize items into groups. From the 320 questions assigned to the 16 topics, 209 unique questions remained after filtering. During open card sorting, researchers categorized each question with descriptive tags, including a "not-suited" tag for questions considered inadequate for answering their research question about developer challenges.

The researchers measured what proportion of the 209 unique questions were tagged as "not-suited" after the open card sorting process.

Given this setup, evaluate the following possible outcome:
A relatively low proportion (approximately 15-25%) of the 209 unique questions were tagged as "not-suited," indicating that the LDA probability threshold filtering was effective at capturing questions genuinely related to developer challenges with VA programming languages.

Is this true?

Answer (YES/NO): NO